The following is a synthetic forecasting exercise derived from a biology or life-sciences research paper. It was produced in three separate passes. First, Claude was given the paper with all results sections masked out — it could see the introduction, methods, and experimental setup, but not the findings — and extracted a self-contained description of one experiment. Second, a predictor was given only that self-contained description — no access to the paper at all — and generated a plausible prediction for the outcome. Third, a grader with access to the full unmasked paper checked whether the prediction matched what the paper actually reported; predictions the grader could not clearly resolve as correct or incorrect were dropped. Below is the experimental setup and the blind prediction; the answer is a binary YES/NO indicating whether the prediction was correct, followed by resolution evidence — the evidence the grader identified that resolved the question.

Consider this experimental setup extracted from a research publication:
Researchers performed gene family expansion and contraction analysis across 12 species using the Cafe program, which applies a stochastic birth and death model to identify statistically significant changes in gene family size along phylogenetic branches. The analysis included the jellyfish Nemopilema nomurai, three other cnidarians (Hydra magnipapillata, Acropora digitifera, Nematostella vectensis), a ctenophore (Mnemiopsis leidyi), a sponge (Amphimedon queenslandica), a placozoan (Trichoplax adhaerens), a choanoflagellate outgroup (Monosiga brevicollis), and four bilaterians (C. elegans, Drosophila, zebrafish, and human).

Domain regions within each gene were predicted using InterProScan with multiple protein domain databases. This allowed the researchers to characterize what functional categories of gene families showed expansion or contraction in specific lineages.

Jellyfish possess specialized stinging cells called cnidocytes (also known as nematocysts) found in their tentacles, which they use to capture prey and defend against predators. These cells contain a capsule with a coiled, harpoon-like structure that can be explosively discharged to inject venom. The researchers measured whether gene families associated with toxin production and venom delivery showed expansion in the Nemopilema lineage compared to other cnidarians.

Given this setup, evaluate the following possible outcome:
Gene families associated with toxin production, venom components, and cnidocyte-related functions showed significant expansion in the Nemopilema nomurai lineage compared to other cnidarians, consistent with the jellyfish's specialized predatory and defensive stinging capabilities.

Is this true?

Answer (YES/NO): YES